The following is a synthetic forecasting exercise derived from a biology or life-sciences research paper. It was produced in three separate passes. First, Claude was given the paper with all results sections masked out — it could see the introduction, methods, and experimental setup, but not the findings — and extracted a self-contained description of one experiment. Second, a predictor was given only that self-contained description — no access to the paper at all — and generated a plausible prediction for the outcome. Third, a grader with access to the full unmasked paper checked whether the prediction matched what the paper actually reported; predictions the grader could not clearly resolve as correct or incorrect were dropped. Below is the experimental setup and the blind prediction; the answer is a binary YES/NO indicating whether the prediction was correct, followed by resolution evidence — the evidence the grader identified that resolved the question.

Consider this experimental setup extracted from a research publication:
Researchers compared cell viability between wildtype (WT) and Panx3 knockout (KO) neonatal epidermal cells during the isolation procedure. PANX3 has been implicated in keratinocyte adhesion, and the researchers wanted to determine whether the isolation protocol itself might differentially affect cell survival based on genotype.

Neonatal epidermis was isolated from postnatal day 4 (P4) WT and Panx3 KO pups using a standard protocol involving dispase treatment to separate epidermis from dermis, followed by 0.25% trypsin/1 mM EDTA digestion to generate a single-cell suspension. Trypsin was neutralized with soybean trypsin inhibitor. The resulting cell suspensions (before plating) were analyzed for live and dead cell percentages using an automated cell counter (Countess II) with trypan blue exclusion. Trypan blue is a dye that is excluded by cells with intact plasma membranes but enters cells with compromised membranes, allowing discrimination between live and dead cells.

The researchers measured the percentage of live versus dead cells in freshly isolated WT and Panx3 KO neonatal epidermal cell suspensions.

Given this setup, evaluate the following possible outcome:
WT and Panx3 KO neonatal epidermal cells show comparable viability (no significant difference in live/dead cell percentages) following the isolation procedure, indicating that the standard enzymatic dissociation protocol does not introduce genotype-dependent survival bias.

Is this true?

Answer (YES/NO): YES